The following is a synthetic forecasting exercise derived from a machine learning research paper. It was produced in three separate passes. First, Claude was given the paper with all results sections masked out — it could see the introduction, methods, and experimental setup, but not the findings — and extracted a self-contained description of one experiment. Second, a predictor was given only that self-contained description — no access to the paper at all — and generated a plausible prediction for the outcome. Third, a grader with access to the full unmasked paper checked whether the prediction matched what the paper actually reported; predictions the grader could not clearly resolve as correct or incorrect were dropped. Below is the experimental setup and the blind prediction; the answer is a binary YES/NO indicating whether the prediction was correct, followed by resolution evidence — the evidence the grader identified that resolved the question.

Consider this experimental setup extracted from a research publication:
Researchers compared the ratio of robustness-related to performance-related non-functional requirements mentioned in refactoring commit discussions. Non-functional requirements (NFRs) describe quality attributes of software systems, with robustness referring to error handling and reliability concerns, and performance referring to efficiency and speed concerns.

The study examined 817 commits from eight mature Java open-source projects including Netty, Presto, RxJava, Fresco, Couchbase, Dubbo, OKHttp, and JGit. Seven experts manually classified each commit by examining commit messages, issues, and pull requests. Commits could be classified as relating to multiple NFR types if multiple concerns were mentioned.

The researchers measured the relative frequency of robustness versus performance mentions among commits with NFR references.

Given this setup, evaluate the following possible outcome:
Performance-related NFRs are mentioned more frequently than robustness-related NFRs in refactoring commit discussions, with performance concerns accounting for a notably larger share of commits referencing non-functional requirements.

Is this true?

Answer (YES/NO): NO